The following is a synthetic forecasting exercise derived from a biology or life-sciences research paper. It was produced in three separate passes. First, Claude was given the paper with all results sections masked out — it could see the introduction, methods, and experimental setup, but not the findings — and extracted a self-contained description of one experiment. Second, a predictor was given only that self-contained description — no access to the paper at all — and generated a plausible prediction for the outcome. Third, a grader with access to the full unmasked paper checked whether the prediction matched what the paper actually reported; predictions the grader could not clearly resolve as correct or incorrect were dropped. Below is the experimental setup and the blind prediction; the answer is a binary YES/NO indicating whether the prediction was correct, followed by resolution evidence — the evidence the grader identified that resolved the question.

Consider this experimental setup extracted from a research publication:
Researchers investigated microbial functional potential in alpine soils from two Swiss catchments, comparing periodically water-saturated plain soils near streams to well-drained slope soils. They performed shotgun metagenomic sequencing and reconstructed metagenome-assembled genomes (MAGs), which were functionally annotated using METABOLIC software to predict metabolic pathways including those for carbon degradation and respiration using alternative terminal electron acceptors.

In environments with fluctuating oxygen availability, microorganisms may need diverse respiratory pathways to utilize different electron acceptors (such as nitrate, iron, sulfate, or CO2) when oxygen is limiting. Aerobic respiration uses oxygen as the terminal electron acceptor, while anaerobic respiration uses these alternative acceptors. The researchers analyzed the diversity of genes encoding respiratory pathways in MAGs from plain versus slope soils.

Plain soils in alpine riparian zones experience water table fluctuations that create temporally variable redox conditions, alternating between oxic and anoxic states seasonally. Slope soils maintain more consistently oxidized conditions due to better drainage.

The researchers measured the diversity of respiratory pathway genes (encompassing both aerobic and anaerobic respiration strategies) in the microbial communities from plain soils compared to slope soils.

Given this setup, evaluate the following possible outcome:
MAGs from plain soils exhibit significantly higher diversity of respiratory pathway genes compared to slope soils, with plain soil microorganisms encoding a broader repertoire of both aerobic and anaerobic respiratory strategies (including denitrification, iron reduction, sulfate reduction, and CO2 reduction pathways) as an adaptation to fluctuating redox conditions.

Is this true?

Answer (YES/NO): NO